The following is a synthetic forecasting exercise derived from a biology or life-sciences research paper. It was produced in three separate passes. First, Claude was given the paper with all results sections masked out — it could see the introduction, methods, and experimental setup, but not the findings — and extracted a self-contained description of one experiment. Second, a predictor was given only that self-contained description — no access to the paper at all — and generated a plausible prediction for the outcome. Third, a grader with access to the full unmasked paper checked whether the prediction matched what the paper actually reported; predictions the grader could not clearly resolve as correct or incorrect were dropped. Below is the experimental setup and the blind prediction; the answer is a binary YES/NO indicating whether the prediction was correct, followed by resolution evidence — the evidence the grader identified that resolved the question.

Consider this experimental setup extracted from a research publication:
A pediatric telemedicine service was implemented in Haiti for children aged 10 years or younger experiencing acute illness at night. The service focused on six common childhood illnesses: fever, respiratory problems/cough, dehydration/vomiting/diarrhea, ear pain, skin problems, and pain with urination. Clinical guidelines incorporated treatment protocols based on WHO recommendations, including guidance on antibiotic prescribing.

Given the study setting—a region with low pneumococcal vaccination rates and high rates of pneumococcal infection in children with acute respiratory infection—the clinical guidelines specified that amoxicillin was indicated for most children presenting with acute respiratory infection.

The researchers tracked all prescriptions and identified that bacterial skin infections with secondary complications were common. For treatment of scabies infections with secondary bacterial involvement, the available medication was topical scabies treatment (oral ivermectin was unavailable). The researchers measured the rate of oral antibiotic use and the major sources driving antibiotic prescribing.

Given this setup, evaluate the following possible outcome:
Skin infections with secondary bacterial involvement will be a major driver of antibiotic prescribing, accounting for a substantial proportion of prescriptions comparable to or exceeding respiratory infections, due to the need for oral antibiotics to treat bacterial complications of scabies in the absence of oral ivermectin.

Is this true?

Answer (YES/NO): NO